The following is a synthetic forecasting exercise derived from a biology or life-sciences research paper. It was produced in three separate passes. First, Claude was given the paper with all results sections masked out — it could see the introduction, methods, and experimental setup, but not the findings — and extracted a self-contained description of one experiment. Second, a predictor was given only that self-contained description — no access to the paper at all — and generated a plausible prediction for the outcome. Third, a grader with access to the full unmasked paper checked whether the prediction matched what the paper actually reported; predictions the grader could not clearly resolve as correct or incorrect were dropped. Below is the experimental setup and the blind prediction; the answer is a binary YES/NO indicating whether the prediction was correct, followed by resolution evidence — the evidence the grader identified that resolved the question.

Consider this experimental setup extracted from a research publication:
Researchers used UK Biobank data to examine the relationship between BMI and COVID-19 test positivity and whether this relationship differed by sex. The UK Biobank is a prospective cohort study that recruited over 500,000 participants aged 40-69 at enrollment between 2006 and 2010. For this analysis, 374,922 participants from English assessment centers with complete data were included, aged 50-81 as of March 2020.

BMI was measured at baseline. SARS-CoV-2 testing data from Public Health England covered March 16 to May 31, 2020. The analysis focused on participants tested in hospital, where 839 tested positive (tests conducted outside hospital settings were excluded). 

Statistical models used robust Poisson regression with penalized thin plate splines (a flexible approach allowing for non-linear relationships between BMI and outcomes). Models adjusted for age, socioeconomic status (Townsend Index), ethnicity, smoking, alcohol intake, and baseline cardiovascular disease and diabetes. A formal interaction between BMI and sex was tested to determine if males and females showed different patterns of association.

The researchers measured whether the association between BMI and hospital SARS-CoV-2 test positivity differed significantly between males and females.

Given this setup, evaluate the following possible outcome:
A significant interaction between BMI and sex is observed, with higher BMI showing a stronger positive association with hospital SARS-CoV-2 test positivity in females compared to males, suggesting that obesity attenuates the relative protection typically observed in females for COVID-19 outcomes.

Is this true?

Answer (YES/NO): NO